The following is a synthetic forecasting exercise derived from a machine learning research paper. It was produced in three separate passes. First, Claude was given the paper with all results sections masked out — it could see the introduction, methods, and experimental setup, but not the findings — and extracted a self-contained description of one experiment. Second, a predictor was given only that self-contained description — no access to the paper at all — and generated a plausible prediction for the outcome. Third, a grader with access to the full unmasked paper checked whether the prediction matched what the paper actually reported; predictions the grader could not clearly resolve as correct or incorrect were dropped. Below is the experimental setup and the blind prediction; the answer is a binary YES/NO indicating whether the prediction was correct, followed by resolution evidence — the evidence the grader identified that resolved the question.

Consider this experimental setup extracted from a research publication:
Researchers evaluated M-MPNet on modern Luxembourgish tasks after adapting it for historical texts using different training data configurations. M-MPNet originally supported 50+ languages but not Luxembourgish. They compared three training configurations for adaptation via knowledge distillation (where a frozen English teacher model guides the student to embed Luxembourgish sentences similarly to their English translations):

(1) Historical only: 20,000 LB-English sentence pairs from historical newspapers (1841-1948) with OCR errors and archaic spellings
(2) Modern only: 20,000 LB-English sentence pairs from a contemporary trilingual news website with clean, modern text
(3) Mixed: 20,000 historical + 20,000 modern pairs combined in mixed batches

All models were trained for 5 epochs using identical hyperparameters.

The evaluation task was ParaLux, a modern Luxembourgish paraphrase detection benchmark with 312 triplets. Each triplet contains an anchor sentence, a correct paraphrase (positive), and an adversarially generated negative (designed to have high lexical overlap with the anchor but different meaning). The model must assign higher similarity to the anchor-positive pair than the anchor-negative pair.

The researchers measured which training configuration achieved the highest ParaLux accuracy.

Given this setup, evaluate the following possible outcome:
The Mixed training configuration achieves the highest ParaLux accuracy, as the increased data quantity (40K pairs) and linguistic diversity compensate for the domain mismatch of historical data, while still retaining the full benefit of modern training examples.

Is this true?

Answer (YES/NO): YES